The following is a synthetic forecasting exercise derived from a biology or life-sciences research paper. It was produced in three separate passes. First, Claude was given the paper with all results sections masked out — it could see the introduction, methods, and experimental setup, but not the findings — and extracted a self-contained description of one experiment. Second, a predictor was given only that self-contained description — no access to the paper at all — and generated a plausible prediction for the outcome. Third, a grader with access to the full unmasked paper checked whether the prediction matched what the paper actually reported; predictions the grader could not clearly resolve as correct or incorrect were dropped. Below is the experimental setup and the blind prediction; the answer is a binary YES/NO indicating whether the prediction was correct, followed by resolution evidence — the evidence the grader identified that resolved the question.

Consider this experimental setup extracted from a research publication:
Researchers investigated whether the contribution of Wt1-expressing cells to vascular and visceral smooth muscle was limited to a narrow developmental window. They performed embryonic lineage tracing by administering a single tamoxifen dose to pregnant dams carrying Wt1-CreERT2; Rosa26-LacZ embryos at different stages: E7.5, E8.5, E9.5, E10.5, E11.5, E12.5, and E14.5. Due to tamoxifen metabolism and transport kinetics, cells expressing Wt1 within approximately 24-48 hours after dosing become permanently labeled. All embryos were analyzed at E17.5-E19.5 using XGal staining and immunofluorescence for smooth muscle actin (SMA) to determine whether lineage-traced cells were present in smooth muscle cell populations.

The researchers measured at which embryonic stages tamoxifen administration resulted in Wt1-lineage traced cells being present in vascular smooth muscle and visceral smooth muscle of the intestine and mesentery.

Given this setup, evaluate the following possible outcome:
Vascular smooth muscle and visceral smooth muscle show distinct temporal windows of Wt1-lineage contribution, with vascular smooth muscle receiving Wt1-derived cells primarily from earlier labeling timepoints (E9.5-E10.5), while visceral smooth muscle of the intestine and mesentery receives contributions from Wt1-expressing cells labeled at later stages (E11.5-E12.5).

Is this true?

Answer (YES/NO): NO